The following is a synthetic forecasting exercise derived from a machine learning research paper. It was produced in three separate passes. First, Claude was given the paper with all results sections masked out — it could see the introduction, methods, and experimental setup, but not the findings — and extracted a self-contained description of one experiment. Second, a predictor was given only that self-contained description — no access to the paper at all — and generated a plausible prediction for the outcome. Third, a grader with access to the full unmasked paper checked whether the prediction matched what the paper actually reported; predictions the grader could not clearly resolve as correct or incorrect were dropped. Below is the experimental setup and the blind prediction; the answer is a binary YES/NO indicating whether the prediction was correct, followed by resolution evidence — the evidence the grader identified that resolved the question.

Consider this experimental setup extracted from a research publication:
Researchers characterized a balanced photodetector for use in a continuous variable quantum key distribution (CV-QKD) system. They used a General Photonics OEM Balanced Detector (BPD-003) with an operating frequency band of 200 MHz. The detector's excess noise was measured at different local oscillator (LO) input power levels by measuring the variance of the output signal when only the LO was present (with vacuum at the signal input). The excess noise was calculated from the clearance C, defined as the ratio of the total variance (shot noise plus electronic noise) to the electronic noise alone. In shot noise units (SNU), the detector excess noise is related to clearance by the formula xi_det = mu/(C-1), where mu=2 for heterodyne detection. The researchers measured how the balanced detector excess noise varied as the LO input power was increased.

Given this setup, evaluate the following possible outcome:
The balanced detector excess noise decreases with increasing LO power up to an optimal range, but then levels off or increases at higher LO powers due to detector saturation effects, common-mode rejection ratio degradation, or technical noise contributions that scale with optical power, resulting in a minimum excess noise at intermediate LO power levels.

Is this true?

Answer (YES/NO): NO